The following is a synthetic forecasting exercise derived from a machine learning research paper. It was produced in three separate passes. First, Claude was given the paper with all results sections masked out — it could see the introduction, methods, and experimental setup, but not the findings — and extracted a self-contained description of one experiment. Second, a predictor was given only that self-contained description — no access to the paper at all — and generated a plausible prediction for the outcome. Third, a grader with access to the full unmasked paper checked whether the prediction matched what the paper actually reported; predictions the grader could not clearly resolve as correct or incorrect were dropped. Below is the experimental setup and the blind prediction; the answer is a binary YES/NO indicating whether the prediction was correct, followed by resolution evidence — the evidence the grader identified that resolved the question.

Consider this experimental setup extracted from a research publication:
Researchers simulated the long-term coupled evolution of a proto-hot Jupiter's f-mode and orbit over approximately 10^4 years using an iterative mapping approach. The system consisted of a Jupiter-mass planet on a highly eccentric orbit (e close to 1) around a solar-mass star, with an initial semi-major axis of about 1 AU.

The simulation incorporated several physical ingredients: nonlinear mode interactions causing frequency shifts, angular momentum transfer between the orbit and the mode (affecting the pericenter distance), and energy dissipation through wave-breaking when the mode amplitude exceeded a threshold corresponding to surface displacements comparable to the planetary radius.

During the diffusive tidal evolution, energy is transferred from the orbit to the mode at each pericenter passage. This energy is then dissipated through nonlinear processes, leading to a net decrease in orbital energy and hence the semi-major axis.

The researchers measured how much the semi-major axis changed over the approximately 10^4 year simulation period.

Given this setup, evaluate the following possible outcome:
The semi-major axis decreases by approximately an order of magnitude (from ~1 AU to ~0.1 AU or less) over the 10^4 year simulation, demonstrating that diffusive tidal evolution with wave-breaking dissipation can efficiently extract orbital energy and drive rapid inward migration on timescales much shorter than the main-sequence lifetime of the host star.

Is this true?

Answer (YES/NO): YES